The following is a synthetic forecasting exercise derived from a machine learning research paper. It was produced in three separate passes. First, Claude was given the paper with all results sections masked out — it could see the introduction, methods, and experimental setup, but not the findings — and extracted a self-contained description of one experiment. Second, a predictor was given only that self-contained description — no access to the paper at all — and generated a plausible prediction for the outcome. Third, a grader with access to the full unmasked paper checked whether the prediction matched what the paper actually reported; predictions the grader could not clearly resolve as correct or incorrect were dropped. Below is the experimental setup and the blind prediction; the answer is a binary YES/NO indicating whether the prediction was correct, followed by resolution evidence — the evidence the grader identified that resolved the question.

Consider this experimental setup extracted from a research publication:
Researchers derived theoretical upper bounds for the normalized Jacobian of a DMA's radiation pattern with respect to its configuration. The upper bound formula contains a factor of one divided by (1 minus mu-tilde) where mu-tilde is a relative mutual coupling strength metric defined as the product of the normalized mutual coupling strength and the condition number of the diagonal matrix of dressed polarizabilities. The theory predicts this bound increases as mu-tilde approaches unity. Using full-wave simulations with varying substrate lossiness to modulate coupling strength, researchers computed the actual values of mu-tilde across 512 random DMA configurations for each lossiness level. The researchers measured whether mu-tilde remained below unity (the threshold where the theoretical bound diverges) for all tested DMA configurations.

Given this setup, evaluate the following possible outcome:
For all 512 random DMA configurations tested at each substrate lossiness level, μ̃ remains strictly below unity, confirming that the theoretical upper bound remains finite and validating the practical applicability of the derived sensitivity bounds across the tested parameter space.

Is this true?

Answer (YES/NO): YES